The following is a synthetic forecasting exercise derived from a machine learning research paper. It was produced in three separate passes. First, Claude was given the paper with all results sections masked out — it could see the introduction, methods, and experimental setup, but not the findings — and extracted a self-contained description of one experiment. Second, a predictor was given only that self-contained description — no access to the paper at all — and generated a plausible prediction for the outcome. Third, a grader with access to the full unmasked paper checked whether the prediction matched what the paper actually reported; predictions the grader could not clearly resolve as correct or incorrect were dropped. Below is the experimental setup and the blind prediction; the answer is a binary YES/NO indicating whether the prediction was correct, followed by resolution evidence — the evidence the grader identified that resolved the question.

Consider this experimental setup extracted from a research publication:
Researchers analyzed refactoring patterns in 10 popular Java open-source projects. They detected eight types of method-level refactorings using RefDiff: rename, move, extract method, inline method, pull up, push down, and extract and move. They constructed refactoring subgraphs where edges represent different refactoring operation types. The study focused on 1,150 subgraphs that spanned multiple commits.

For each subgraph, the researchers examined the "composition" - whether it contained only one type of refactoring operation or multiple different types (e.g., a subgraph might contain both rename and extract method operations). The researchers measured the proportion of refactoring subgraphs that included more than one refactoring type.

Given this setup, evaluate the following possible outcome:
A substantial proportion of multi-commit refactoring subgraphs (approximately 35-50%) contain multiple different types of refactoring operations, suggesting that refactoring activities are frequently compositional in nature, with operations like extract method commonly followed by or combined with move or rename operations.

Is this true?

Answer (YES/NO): NO